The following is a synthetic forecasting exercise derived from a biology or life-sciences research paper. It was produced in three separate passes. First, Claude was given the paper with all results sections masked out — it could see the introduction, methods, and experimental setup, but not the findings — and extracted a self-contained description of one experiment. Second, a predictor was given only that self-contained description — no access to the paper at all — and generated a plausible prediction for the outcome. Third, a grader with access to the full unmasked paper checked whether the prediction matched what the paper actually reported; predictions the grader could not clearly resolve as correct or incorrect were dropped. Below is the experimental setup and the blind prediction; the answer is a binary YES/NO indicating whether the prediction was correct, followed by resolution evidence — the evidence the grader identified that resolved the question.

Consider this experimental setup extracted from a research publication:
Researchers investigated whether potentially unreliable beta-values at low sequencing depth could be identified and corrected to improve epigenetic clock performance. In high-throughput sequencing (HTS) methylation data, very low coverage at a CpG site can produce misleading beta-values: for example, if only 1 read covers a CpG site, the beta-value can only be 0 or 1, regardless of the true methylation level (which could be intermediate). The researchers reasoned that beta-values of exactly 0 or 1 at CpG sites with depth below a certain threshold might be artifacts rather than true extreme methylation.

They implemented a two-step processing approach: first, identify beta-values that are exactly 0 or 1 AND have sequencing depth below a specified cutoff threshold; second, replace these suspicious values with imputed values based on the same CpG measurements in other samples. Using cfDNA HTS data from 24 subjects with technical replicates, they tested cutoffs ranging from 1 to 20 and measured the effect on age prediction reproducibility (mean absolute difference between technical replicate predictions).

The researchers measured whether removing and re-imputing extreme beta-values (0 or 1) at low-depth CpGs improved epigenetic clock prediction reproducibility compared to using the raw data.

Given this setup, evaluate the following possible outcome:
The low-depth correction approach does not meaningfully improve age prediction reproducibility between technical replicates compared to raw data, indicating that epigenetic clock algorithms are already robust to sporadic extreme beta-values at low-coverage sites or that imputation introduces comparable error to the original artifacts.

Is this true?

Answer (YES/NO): NO